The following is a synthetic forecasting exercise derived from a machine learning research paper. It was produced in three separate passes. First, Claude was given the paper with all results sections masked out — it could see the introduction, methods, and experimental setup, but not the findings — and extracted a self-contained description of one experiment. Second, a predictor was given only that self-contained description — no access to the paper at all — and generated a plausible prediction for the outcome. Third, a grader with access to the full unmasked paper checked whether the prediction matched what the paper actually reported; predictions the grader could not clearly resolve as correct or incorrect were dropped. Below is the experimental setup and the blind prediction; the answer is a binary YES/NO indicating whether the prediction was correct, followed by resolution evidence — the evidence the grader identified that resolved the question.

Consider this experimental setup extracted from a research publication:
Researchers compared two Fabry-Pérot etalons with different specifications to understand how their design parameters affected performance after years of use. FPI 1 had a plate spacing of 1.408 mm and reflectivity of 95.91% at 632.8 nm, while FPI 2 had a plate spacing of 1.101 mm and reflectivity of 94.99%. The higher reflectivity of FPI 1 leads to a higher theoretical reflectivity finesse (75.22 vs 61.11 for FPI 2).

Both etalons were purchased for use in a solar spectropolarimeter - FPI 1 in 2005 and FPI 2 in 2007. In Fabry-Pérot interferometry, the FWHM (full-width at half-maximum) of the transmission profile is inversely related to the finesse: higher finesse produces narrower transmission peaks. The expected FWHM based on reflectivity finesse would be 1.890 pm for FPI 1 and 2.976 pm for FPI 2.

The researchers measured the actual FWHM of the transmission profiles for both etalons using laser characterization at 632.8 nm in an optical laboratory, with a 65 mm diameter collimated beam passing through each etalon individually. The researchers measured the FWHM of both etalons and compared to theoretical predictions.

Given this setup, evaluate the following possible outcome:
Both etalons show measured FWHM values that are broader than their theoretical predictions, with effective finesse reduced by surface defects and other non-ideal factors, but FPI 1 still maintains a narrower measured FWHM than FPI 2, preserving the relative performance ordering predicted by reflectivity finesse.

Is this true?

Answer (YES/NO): YES